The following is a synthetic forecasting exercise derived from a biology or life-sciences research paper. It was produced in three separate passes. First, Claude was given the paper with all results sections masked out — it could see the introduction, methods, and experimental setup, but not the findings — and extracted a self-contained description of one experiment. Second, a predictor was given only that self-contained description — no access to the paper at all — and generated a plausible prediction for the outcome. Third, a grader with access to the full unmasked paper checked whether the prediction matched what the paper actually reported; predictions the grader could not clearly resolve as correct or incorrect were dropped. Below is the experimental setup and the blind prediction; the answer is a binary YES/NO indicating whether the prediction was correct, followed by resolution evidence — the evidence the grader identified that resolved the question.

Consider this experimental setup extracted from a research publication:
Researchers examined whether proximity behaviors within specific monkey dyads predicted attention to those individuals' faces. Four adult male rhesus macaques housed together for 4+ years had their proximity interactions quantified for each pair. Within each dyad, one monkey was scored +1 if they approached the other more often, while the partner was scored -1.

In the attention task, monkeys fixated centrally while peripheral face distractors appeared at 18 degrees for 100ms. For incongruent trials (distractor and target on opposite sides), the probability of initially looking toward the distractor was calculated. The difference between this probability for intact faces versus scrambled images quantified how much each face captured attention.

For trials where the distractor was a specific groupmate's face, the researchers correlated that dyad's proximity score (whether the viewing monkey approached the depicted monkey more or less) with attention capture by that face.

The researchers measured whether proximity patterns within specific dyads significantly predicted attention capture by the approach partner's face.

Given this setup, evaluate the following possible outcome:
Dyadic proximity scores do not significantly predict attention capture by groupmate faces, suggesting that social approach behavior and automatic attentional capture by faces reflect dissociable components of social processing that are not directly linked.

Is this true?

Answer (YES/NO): YES